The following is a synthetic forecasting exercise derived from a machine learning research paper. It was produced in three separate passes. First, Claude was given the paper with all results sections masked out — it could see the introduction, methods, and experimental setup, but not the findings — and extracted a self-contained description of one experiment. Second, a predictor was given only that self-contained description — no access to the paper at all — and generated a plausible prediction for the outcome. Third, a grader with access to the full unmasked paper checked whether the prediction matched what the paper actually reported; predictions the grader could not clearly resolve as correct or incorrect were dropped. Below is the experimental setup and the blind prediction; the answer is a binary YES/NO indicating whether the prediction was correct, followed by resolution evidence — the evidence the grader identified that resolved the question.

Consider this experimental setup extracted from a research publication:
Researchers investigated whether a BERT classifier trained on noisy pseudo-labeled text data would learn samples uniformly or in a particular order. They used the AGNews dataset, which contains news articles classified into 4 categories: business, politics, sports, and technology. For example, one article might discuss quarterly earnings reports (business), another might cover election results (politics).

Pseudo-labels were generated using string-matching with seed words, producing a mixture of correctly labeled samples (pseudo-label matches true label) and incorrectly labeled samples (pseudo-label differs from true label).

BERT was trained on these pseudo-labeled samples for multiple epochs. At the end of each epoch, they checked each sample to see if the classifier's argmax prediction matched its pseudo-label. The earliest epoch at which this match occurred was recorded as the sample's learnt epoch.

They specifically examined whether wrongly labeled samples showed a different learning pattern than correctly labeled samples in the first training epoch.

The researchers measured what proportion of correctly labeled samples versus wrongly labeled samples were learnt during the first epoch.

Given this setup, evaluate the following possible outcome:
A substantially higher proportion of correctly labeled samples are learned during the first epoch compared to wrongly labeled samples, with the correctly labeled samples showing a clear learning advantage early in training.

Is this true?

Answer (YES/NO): YES